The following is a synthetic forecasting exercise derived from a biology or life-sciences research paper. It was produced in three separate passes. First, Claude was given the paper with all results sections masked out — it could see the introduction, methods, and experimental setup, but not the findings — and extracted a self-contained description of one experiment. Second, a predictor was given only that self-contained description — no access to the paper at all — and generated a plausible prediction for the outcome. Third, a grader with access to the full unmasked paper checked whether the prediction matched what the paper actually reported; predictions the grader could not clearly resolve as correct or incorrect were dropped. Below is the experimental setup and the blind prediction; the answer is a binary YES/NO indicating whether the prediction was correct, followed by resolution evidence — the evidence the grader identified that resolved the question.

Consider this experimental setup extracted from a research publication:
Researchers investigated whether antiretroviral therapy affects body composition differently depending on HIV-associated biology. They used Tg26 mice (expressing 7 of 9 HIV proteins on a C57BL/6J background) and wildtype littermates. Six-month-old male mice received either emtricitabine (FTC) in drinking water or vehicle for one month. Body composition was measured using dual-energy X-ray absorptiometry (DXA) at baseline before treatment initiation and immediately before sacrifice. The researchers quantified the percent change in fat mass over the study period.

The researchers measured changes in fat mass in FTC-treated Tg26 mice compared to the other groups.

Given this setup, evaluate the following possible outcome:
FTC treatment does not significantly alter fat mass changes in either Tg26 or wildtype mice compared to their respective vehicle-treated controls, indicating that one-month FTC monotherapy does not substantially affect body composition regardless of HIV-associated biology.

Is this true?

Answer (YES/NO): NO